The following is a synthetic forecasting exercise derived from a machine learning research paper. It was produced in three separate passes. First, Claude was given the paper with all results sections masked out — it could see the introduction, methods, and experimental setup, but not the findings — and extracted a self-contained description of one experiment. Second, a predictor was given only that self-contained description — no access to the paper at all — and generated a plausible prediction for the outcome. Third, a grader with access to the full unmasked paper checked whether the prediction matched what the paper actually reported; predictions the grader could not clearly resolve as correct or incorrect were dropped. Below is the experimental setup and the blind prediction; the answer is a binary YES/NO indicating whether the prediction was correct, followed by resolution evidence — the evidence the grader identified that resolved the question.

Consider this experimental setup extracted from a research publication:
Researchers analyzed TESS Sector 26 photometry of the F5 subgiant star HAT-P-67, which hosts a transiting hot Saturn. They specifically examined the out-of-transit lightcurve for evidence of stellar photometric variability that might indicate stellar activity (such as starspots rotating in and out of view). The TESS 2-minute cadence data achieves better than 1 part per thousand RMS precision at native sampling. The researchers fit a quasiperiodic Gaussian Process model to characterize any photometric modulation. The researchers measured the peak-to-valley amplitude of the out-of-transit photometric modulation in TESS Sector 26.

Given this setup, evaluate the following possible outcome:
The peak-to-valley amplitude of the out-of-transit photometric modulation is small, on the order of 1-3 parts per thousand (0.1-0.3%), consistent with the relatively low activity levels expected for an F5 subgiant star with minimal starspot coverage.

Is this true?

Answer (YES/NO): YES